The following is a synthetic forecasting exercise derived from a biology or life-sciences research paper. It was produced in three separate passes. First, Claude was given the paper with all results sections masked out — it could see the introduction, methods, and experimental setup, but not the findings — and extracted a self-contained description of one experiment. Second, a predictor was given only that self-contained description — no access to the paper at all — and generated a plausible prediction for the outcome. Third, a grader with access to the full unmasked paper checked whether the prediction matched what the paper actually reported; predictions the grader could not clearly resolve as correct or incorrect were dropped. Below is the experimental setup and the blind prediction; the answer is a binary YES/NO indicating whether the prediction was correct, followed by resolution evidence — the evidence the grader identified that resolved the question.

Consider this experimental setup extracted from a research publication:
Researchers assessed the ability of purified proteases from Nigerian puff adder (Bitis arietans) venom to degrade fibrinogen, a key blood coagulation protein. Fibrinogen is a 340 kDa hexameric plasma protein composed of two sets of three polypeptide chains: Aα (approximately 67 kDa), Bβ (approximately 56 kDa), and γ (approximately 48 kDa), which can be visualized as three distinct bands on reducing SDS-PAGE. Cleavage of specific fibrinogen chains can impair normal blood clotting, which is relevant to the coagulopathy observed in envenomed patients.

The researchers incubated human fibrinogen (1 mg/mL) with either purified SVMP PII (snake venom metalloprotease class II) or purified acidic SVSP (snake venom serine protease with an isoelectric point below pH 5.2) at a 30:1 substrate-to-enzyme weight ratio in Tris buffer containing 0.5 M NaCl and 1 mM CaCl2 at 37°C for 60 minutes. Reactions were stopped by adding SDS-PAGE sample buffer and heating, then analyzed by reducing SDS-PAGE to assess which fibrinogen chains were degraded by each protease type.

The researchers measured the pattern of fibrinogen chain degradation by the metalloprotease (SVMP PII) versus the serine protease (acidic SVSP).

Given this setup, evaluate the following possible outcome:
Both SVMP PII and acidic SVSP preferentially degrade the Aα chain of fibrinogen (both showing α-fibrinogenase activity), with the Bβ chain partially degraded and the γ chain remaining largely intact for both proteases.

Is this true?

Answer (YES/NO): YES